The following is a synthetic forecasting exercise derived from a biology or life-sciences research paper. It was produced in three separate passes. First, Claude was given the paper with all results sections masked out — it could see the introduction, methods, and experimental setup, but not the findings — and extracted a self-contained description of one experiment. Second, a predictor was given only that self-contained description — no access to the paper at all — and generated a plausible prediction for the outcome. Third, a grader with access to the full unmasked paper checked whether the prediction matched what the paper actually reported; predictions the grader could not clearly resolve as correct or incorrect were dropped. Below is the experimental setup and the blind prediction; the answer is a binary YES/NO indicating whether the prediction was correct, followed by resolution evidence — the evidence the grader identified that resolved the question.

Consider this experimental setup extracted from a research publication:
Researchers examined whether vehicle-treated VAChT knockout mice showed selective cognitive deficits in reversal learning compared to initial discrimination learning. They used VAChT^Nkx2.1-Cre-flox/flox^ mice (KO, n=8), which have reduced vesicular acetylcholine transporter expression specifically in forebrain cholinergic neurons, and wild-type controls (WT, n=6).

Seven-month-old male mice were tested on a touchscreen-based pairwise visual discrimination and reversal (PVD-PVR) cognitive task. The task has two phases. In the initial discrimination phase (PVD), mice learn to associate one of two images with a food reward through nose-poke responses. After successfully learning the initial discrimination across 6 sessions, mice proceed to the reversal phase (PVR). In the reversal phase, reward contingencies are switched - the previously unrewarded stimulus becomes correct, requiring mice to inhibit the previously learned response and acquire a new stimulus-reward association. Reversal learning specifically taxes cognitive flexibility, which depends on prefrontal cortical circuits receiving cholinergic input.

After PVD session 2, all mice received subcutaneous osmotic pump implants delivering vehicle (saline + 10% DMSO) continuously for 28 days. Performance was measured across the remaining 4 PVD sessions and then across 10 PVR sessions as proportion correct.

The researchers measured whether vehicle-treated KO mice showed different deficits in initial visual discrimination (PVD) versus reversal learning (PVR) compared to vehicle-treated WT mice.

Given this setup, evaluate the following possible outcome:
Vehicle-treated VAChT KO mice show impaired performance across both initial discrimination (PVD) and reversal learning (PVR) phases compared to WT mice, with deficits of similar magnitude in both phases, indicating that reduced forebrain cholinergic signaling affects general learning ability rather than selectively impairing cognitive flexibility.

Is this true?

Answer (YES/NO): NO